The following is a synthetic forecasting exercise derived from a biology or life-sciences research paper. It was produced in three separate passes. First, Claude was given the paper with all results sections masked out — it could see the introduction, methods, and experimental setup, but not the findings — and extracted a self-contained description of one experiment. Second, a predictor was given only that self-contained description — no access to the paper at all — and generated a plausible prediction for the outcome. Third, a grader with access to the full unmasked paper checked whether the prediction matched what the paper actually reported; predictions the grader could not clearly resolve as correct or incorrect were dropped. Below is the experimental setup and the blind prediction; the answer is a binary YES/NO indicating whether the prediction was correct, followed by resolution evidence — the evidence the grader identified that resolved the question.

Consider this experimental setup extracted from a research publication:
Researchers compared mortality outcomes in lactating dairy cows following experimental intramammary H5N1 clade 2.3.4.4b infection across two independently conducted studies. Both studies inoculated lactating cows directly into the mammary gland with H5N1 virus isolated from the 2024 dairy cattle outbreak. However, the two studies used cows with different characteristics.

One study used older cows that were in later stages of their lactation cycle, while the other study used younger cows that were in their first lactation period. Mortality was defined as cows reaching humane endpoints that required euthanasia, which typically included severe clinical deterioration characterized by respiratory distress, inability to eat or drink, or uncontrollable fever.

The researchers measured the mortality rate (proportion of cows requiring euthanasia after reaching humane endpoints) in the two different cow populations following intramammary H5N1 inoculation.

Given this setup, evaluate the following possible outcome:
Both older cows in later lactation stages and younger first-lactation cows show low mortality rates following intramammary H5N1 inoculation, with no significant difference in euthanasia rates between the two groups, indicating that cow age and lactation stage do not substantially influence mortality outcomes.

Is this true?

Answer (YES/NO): NO